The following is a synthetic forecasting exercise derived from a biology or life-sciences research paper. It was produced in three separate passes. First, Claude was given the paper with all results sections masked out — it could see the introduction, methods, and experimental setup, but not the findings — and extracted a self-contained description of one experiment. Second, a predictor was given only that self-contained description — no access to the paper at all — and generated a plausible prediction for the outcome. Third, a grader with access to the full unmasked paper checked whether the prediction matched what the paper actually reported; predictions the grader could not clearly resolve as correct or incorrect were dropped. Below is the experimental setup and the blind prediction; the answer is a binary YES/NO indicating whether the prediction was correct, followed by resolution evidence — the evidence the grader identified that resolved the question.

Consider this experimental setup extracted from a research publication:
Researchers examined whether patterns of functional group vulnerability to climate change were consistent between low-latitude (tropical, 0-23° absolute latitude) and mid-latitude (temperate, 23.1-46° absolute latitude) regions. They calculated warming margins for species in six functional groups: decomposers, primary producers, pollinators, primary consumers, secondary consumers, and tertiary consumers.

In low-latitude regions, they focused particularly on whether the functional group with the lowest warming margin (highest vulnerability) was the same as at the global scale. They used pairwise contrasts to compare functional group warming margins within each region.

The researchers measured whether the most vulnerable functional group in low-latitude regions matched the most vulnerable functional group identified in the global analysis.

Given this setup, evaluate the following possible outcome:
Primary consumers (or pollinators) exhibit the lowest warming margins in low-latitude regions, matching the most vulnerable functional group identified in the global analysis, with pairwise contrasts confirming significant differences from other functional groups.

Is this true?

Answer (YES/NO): NO